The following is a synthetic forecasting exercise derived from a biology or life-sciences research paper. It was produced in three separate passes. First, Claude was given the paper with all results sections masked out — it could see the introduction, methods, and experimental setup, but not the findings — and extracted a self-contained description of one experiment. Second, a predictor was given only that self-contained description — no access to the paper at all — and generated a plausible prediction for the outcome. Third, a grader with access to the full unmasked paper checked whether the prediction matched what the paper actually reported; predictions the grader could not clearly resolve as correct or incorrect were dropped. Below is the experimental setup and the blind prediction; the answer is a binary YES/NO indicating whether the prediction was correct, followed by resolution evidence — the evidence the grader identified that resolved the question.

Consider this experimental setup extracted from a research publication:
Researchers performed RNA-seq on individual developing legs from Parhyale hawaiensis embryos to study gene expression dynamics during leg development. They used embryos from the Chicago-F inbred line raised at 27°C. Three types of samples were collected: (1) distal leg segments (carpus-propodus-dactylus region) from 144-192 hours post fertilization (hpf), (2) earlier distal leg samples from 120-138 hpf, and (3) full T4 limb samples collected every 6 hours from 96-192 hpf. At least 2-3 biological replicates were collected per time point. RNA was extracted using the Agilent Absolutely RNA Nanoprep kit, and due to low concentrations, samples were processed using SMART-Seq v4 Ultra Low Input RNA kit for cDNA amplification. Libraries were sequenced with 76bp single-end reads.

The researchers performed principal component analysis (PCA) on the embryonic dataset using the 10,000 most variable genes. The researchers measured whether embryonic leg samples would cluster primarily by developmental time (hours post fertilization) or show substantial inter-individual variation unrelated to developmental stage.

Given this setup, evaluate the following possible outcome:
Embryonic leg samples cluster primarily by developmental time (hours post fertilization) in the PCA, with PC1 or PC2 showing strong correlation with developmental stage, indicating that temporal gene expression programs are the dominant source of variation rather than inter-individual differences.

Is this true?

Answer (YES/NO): YES